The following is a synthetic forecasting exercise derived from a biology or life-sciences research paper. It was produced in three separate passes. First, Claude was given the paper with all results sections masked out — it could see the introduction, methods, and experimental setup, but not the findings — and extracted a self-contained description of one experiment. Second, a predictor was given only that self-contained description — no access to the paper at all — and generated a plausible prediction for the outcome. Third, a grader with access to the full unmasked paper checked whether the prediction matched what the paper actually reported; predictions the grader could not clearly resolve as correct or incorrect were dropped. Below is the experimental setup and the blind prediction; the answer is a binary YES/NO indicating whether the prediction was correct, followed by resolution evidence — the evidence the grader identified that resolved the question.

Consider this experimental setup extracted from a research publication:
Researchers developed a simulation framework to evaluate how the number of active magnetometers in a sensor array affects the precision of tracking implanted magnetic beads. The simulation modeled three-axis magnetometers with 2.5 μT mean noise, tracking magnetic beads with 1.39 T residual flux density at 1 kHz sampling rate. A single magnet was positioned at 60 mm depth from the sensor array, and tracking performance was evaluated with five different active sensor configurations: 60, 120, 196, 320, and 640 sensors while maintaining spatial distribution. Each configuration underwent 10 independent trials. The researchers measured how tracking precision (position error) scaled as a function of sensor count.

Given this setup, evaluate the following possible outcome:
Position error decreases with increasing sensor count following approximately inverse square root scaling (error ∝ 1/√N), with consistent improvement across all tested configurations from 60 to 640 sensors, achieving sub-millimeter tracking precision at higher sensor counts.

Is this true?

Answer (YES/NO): NO